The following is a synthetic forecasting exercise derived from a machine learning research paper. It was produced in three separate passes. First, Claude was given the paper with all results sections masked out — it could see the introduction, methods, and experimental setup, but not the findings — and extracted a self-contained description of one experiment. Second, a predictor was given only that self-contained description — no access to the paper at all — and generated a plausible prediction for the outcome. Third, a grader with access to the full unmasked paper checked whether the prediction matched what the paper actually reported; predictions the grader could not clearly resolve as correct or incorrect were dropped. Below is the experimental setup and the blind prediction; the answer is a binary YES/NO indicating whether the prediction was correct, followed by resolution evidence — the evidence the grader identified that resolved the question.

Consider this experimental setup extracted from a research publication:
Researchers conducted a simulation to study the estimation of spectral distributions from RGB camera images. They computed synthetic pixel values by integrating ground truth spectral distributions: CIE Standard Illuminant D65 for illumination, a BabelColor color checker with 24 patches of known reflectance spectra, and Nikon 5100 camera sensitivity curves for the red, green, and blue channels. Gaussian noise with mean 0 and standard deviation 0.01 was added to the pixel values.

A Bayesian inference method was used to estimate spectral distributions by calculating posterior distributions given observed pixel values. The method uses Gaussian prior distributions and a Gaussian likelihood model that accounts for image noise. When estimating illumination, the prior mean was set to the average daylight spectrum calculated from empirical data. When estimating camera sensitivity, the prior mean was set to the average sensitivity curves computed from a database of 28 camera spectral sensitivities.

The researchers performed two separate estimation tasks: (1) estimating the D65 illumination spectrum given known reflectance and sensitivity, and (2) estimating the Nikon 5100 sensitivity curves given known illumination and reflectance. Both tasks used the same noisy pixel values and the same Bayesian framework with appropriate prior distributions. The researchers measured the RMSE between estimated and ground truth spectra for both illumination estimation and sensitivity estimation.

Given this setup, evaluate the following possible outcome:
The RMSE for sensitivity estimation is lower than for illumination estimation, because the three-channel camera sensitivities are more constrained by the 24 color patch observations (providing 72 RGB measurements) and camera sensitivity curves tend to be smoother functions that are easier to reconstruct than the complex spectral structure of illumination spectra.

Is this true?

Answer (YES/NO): NO